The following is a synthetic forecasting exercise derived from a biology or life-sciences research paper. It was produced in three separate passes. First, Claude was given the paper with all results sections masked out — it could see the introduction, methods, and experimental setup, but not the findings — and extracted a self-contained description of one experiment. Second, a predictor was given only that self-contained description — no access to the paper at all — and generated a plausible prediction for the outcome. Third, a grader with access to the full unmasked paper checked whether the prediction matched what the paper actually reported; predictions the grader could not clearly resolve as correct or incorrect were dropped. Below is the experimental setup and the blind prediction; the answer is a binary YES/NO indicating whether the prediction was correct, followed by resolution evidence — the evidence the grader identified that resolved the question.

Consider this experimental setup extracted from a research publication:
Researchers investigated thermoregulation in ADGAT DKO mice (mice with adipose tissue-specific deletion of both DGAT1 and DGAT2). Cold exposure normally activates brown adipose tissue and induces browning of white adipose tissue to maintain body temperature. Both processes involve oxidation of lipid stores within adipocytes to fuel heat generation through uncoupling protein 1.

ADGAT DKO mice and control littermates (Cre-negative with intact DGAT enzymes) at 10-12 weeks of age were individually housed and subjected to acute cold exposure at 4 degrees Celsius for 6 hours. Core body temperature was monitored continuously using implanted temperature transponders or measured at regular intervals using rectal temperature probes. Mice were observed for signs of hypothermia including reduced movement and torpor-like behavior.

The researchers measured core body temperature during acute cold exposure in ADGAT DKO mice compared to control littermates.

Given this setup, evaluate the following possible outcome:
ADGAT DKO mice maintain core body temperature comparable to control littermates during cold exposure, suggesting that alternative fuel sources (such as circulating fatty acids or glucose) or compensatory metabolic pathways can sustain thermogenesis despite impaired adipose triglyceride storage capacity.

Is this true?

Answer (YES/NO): NO